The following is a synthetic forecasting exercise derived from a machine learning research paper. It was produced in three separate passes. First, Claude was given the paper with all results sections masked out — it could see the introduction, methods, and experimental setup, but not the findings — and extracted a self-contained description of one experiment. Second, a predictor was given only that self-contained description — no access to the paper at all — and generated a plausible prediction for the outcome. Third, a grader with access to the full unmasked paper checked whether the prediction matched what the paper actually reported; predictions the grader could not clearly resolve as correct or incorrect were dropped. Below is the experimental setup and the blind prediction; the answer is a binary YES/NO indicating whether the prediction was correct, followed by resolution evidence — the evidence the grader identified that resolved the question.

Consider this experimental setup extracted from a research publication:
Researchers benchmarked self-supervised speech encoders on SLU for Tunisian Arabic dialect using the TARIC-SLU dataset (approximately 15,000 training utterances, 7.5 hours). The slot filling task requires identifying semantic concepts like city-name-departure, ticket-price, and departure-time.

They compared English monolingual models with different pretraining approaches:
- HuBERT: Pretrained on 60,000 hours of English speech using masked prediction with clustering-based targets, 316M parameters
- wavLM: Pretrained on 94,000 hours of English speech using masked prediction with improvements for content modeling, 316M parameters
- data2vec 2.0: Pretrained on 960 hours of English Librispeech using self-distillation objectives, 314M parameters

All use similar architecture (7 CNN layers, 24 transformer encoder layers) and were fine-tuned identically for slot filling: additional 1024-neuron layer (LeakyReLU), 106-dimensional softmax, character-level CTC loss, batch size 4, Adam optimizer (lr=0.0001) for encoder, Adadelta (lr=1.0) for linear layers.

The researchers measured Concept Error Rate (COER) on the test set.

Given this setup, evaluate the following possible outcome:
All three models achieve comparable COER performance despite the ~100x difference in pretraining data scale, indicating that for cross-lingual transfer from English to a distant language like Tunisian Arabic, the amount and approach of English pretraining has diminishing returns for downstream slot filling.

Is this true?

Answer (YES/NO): NO